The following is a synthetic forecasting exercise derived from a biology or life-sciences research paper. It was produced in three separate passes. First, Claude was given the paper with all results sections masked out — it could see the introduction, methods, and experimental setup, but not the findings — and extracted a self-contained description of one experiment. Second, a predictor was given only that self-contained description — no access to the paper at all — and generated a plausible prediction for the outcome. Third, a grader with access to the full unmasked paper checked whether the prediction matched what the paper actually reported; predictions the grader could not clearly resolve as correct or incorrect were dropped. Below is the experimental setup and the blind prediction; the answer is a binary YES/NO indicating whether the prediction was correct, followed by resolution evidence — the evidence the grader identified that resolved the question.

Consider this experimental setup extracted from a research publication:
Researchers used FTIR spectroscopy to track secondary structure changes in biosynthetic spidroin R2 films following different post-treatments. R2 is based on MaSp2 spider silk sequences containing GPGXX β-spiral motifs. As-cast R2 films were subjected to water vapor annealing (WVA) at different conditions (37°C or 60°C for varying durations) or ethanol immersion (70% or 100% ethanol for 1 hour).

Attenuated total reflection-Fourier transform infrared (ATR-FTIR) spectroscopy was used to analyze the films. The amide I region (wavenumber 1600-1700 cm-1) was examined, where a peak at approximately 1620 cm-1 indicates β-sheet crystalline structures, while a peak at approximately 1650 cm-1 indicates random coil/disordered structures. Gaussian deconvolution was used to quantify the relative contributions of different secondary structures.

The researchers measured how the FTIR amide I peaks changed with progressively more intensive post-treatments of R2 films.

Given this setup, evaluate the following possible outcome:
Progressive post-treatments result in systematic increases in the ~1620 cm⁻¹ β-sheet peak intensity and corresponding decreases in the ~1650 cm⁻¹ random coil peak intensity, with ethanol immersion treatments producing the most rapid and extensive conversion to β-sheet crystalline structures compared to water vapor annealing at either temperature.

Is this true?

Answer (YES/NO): YES